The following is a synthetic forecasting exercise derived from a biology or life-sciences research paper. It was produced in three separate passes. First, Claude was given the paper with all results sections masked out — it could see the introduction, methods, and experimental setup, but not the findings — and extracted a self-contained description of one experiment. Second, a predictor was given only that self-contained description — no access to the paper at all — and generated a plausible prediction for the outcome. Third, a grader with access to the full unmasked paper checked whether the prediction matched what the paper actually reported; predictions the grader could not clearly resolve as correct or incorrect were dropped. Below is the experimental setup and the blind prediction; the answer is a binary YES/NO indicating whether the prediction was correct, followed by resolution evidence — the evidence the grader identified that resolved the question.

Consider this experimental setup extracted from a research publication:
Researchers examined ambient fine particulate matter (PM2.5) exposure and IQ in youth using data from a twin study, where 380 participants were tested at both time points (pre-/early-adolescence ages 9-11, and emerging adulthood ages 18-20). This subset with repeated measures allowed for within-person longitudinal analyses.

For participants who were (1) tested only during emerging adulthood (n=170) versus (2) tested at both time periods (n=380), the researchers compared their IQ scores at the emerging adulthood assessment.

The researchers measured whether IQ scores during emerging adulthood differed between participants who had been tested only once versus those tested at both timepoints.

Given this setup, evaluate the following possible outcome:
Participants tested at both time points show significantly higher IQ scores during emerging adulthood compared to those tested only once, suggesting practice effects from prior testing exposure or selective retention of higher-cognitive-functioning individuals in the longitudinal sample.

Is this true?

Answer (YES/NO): NO